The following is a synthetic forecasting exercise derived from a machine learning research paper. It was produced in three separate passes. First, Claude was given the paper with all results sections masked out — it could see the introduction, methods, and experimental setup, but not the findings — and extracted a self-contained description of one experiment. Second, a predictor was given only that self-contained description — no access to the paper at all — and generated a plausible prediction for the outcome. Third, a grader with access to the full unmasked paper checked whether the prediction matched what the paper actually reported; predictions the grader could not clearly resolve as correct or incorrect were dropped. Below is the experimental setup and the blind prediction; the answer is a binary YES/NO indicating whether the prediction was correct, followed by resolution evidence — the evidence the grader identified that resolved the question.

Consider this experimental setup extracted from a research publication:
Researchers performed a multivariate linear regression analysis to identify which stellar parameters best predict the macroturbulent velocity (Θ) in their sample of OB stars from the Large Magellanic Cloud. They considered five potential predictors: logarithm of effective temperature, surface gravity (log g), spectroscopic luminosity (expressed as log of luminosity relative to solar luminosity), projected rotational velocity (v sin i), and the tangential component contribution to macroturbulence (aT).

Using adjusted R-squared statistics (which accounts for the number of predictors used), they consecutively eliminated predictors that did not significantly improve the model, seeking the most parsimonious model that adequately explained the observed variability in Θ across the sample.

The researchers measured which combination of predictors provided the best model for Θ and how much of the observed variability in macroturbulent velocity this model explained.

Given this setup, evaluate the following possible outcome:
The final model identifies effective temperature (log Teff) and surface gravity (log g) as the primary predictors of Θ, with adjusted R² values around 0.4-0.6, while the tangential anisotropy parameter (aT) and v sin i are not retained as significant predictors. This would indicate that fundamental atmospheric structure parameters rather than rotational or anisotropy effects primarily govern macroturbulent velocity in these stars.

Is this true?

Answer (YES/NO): NO